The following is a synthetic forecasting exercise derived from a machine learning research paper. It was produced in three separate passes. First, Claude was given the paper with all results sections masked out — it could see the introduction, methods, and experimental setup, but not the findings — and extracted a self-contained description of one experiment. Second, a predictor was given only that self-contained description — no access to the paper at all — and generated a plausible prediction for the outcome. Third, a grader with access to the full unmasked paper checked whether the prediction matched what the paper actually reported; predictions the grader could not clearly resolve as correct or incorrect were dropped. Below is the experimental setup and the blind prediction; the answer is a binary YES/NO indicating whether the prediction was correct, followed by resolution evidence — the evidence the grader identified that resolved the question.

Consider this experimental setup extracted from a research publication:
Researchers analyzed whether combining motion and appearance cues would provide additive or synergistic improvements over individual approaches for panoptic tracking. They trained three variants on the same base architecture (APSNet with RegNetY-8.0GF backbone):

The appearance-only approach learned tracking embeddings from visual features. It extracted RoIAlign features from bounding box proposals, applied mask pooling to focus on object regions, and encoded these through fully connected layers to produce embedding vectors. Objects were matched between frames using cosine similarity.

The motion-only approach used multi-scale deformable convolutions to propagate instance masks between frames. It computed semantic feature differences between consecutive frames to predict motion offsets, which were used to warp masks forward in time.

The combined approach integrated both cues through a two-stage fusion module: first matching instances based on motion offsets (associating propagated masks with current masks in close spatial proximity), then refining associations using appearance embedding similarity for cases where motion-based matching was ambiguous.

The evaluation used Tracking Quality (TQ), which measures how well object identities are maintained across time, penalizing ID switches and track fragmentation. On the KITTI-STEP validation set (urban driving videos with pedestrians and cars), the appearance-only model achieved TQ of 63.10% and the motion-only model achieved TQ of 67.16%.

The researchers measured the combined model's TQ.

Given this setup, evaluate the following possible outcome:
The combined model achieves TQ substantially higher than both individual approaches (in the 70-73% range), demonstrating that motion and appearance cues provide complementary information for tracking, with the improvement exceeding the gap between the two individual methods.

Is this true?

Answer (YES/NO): NO